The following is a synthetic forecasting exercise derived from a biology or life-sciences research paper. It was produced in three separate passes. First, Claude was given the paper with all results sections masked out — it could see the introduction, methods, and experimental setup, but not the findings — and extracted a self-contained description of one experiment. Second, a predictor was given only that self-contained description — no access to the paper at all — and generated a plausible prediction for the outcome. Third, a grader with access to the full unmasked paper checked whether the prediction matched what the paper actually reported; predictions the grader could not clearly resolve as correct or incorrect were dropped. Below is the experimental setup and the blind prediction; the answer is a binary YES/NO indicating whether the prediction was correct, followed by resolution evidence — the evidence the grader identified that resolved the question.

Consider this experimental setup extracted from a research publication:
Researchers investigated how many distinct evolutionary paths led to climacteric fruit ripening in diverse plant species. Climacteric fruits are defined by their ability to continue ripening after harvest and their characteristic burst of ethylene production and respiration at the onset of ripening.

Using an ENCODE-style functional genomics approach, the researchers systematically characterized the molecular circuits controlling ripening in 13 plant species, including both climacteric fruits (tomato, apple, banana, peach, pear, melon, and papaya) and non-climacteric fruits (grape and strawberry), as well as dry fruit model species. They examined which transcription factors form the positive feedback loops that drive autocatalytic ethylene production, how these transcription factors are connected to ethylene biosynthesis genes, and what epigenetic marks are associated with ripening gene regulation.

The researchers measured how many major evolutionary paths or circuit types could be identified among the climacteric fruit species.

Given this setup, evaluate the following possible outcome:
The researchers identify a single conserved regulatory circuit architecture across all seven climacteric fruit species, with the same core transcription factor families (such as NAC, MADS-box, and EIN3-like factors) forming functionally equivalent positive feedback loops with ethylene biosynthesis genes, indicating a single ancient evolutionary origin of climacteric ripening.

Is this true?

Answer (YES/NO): NO